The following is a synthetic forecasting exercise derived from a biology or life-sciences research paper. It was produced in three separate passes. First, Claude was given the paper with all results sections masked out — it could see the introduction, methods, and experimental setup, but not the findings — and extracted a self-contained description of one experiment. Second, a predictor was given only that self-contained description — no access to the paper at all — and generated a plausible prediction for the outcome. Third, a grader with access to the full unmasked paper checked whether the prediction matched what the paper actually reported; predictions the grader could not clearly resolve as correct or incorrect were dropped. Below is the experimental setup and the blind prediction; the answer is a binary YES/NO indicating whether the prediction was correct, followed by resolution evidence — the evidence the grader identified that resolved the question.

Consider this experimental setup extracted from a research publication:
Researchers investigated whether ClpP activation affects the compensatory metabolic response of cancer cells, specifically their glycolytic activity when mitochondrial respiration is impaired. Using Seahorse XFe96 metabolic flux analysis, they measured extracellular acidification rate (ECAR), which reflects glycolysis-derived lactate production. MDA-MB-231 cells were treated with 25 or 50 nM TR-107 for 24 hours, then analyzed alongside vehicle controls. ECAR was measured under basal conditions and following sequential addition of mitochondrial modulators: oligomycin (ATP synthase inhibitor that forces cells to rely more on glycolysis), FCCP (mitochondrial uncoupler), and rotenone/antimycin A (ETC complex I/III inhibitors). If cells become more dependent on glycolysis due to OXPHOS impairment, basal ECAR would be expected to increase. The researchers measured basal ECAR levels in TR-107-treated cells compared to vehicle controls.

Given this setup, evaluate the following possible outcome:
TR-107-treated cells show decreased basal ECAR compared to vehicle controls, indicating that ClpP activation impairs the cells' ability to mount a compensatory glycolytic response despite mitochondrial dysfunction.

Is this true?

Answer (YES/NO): NO